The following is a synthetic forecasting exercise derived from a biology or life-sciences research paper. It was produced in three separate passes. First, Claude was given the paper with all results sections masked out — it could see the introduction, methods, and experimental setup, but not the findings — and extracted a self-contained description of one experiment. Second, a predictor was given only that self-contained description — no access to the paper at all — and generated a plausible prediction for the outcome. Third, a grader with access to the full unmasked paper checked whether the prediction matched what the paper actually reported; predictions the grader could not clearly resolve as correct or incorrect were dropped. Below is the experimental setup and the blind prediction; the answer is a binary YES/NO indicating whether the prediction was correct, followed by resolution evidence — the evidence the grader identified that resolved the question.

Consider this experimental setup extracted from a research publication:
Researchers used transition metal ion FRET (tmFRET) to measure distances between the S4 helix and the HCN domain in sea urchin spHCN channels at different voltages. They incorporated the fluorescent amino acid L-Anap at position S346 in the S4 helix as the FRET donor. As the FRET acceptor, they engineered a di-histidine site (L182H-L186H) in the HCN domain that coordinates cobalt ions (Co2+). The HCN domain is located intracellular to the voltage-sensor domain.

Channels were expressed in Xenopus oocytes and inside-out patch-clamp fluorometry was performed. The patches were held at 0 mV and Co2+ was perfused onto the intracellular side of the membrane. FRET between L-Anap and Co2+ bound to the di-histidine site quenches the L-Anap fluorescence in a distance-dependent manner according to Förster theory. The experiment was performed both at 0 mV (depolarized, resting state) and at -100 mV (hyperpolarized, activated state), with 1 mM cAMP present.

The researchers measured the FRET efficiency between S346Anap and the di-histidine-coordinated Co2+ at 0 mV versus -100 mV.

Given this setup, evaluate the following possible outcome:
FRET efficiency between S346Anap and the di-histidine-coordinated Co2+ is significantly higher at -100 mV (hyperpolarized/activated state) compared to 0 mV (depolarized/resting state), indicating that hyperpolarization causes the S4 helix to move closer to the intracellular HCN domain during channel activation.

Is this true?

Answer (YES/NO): YES